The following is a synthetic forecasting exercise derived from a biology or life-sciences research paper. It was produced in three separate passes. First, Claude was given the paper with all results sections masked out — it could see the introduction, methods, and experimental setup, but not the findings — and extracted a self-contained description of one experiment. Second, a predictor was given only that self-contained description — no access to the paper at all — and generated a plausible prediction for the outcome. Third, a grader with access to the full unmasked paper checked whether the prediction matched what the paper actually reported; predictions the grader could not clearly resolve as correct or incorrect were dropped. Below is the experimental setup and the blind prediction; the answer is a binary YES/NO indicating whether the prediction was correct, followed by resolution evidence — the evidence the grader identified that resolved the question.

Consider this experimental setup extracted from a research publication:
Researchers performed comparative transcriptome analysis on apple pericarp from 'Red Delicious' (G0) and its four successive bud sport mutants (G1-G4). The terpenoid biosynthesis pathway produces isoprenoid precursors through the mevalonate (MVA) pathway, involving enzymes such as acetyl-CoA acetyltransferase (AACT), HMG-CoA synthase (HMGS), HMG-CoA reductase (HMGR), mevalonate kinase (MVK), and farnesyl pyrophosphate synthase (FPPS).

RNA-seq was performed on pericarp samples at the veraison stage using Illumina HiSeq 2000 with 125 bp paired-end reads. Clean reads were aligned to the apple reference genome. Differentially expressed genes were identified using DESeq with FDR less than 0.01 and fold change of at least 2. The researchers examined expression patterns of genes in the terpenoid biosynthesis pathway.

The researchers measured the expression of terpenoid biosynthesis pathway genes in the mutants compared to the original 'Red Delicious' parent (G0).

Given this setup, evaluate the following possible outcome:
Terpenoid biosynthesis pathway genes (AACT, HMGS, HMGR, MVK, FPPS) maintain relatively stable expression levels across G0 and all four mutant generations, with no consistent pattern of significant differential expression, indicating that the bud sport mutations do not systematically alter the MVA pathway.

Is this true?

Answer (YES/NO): NO